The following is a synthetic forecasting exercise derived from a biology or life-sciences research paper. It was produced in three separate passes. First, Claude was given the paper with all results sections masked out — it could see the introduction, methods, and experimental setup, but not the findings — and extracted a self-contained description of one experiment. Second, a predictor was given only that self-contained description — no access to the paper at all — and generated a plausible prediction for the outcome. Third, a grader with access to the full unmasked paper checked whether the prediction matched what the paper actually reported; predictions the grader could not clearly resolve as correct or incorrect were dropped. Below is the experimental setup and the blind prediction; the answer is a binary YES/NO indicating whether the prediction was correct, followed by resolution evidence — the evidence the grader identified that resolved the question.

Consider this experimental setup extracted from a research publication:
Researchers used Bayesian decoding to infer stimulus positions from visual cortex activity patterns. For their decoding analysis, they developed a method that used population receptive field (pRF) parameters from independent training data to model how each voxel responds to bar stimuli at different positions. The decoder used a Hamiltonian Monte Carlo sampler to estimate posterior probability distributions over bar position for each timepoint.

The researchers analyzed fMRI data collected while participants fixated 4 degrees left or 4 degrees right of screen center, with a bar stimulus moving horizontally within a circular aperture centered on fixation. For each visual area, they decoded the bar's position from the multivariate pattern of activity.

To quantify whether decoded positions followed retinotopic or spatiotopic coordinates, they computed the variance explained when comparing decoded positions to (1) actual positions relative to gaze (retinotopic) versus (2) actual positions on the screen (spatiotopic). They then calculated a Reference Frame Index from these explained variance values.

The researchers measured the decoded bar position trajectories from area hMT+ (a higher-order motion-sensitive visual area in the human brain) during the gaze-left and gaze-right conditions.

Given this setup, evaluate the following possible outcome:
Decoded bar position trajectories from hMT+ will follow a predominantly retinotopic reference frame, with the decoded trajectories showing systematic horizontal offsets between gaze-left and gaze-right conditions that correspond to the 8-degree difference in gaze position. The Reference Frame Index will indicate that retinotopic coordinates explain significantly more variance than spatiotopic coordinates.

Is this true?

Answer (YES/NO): YES